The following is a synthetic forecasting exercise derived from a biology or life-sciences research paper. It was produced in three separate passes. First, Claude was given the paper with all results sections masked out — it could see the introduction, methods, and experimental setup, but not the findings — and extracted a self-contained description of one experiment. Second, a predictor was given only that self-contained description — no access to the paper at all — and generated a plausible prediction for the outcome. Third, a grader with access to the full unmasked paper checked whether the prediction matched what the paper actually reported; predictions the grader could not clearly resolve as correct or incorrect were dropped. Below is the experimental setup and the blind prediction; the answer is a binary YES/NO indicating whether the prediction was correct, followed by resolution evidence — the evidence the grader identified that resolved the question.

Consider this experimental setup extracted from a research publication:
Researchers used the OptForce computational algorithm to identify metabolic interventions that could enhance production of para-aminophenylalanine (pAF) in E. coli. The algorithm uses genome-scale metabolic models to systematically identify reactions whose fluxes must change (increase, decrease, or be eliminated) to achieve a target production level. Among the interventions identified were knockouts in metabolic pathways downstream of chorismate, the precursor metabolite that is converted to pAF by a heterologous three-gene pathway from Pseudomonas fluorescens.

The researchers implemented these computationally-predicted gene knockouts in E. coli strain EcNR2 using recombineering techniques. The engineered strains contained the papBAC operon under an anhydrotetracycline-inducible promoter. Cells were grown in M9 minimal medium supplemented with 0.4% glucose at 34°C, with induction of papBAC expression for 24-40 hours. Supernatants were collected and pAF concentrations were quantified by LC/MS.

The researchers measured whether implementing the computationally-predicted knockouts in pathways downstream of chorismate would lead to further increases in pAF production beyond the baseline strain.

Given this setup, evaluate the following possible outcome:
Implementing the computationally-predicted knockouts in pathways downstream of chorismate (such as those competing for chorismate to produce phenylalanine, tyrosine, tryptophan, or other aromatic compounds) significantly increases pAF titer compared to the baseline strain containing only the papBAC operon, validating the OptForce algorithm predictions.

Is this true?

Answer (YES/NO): NO